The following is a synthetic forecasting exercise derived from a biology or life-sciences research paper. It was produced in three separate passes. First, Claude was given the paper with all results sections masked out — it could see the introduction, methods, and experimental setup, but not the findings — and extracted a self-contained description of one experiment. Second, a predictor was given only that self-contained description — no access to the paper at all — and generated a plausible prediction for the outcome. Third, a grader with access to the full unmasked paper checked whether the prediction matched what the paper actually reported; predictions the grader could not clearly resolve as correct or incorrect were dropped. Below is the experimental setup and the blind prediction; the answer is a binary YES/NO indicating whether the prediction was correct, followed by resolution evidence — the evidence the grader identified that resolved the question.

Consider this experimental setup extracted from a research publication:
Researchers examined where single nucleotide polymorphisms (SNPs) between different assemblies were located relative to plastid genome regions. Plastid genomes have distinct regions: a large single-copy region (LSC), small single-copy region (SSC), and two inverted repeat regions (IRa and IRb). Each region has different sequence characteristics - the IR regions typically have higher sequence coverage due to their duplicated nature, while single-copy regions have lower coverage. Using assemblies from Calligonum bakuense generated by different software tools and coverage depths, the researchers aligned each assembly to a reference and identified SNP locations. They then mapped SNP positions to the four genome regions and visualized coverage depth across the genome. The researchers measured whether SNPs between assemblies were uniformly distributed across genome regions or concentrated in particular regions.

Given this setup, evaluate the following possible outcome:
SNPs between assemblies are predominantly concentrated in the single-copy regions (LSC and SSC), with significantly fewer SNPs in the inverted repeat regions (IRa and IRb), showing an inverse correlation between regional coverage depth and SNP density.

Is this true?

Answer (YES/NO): NO